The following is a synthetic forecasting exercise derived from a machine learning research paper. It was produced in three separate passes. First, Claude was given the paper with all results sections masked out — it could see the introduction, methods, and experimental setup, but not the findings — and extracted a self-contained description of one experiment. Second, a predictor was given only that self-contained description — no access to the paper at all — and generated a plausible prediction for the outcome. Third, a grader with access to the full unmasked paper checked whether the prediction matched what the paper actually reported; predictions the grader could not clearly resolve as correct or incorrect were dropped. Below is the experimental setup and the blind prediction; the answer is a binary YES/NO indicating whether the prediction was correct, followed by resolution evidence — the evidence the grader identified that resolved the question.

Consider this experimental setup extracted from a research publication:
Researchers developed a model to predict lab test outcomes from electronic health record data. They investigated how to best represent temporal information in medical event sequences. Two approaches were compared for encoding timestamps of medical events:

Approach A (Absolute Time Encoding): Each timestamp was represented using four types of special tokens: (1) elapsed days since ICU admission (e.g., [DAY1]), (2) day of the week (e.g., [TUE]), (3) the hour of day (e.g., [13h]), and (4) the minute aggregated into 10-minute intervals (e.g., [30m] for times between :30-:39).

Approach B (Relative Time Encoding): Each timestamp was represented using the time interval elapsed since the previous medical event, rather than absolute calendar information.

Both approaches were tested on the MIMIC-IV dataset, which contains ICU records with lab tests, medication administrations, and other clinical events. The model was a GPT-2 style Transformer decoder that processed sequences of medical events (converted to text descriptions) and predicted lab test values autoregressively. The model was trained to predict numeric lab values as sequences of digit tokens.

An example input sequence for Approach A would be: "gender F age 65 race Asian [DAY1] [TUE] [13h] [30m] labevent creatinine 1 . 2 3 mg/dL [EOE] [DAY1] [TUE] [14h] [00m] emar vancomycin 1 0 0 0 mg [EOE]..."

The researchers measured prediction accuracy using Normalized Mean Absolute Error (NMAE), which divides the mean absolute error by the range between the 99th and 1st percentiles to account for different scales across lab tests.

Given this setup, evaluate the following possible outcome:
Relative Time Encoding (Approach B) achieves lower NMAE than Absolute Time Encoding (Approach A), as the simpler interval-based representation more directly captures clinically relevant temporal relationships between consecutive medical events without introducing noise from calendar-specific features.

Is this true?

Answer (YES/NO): NO